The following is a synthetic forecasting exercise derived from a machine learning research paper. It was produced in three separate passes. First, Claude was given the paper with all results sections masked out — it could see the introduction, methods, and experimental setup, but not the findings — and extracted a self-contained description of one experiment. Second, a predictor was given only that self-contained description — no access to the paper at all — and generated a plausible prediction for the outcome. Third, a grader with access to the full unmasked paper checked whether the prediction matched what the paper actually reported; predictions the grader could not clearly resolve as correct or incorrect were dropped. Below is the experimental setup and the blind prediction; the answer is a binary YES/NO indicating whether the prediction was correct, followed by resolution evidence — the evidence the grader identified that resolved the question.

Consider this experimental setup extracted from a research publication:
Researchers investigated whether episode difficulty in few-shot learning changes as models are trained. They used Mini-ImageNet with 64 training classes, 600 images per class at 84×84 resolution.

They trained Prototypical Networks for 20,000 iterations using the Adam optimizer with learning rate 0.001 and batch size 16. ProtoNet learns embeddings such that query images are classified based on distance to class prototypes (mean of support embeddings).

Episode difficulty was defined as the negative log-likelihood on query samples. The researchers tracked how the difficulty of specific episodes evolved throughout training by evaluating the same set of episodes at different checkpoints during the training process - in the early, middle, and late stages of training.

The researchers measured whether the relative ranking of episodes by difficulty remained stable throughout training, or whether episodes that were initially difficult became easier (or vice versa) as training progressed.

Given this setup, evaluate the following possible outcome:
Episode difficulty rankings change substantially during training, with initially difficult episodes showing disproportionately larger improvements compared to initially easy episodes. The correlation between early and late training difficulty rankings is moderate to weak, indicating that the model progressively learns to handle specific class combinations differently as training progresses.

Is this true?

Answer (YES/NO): NO